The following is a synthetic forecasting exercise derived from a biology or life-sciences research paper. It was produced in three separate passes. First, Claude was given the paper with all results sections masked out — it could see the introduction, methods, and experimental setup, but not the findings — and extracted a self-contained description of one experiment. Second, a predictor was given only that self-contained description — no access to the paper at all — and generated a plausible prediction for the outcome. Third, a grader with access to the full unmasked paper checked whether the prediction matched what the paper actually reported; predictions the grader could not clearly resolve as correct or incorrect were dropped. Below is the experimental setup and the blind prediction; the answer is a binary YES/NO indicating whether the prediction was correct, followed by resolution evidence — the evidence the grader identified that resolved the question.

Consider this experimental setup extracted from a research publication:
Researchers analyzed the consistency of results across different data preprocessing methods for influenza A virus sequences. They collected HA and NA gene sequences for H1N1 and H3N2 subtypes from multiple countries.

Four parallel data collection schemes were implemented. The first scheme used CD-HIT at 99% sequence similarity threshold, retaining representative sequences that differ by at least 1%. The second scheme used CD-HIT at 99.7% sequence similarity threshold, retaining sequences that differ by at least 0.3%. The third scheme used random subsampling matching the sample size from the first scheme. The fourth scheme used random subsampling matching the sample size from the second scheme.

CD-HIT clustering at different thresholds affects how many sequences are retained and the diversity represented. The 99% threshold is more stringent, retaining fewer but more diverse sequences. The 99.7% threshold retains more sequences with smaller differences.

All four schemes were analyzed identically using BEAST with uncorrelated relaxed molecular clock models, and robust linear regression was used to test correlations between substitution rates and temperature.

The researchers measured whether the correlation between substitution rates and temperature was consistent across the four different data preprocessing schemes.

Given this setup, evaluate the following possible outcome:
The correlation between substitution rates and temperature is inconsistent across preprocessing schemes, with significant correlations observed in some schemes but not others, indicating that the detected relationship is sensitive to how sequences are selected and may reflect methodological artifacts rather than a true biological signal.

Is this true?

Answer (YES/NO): YES